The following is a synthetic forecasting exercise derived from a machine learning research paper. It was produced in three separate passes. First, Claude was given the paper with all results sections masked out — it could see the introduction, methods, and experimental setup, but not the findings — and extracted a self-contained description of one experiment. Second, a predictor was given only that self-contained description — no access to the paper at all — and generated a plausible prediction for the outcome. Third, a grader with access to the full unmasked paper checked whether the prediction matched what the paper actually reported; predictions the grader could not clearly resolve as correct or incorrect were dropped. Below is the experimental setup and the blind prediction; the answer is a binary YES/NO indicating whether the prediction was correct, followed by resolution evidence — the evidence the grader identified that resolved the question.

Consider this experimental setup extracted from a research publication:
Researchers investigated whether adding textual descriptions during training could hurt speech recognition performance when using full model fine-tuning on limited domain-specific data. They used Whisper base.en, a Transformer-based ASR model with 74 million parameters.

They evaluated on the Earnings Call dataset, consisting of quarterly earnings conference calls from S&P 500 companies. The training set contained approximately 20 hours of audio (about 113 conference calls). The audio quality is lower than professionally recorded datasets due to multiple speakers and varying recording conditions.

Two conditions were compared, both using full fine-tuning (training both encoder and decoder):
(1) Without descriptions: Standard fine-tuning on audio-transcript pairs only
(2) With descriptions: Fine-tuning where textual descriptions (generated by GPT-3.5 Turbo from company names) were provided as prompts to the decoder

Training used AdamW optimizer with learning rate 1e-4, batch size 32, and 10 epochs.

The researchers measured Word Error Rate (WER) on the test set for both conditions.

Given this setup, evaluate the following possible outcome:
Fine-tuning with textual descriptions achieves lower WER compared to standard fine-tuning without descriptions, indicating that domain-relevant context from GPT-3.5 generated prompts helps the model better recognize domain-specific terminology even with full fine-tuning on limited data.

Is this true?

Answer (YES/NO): NO